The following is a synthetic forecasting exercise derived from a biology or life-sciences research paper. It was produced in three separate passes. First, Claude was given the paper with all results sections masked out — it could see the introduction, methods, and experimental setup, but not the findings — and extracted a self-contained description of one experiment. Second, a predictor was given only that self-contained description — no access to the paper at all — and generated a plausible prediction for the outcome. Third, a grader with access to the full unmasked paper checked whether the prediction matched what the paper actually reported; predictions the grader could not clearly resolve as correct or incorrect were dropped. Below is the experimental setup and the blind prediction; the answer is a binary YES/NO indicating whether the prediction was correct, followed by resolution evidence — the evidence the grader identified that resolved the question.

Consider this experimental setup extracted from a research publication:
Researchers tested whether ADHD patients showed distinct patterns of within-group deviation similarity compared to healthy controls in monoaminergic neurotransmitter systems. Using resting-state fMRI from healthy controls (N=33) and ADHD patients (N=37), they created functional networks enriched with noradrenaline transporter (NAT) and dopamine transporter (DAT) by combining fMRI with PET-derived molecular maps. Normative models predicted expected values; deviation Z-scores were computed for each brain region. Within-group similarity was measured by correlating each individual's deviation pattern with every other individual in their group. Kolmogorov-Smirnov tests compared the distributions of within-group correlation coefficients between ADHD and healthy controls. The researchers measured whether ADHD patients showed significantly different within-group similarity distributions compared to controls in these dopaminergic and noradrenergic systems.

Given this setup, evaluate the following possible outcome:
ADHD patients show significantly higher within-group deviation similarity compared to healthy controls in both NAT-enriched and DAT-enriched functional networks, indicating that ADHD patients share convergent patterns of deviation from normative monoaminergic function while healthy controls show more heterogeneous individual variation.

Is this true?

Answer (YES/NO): NO